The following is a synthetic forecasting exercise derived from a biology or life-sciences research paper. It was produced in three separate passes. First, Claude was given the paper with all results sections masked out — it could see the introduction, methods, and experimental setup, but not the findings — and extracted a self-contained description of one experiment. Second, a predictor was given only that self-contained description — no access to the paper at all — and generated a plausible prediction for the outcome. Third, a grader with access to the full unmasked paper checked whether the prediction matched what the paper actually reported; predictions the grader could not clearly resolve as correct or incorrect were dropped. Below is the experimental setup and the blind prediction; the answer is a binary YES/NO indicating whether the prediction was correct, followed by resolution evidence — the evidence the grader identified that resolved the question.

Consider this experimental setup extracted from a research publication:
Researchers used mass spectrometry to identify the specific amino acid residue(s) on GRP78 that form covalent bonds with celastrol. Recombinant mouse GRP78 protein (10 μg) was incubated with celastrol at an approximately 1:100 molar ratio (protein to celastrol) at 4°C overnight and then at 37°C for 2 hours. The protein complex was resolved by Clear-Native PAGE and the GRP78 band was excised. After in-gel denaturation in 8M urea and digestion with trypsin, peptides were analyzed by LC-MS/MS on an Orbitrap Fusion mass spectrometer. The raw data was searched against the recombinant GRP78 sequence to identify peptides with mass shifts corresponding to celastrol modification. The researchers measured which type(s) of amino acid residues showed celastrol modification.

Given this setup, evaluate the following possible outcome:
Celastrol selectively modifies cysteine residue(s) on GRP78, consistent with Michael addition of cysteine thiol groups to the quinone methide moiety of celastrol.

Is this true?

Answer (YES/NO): YES